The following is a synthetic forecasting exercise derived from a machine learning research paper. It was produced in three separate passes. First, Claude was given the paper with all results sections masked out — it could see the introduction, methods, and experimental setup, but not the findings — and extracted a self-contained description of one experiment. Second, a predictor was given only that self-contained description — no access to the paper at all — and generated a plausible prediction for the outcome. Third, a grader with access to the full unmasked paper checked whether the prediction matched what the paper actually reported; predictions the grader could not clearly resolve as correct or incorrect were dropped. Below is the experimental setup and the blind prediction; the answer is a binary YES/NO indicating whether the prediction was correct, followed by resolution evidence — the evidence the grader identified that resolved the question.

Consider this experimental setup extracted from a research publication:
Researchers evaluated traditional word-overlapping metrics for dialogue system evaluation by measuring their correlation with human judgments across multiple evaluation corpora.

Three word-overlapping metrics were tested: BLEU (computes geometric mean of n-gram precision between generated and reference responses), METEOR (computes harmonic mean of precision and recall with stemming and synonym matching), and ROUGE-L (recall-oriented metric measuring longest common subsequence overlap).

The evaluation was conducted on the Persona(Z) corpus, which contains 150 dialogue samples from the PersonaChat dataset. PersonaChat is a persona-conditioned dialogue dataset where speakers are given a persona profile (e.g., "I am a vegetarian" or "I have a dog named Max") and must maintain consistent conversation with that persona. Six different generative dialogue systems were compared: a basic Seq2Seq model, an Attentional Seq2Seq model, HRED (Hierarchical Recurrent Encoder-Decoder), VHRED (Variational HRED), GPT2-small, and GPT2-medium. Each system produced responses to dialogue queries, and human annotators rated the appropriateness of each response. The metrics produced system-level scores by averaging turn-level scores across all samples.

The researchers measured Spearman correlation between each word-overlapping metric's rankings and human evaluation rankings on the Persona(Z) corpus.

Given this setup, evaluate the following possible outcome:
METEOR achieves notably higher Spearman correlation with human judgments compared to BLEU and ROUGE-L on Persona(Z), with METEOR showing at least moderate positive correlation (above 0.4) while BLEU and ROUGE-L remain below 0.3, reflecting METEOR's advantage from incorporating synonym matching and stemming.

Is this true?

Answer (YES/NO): NO